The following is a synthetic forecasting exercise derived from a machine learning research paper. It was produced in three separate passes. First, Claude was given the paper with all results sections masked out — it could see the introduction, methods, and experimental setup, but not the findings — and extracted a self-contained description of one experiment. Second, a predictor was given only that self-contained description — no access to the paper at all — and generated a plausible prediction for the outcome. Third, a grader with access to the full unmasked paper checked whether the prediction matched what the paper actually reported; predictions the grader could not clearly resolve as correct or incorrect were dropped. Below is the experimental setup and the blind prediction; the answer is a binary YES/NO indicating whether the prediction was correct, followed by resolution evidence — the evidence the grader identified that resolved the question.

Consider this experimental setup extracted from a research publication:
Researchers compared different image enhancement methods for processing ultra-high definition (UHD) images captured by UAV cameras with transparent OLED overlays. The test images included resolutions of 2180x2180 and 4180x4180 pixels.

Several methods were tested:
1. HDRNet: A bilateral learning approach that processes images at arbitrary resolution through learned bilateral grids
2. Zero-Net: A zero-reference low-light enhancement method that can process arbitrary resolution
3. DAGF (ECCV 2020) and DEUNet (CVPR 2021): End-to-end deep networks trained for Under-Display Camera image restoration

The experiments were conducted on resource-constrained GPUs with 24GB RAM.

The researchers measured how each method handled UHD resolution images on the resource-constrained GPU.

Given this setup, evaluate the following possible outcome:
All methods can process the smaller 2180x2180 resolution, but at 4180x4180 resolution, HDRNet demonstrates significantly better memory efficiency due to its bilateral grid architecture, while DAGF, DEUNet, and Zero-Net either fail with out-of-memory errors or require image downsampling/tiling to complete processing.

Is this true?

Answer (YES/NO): NO